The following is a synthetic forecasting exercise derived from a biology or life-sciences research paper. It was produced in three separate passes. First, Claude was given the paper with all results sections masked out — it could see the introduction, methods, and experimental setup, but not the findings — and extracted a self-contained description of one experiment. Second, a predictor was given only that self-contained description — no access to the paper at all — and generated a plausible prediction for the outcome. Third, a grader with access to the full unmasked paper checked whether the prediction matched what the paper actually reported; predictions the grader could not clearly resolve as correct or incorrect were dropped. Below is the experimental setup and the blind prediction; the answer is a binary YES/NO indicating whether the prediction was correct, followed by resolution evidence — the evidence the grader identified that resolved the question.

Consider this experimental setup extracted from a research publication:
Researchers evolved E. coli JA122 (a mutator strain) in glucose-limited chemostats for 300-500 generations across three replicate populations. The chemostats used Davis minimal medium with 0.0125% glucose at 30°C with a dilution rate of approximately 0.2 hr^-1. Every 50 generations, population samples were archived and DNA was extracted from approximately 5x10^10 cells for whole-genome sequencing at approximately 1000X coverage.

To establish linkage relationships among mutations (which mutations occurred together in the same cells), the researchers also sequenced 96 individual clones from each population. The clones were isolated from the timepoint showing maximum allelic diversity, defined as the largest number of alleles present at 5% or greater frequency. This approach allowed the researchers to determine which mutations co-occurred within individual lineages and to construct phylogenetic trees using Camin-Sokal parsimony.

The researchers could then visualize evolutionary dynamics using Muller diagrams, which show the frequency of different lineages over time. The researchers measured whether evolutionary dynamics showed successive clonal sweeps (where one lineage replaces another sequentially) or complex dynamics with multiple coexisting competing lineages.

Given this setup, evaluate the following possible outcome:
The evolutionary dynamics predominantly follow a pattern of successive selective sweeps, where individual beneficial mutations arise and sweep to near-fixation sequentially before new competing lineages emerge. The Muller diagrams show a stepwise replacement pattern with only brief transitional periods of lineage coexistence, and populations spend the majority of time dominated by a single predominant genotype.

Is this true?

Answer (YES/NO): NO